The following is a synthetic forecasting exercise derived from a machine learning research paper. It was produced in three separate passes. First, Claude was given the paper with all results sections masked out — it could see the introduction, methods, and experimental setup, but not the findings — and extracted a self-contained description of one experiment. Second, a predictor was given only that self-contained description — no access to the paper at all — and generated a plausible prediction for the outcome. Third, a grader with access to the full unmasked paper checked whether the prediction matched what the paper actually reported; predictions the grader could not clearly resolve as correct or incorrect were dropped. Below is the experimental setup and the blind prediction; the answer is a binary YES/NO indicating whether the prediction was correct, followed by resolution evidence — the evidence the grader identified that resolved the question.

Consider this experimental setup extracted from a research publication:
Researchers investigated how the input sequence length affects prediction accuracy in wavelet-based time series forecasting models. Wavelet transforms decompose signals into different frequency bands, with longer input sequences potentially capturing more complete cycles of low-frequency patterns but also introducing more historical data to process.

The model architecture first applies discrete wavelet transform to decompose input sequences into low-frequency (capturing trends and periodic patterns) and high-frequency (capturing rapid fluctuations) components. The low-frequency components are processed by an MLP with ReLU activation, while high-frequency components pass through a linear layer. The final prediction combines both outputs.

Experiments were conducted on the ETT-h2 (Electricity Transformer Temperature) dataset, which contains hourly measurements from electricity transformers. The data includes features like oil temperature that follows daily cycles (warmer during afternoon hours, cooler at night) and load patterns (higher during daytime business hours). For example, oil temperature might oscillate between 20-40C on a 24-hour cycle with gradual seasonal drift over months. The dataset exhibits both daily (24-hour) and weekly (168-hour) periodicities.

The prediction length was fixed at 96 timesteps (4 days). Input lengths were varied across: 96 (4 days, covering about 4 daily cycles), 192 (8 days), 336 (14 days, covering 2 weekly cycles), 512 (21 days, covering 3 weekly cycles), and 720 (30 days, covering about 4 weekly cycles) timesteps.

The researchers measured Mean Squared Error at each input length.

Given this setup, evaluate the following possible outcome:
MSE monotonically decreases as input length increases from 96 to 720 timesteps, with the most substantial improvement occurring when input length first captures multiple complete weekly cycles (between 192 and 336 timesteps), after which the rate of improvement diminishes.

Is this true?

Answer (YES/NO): YES